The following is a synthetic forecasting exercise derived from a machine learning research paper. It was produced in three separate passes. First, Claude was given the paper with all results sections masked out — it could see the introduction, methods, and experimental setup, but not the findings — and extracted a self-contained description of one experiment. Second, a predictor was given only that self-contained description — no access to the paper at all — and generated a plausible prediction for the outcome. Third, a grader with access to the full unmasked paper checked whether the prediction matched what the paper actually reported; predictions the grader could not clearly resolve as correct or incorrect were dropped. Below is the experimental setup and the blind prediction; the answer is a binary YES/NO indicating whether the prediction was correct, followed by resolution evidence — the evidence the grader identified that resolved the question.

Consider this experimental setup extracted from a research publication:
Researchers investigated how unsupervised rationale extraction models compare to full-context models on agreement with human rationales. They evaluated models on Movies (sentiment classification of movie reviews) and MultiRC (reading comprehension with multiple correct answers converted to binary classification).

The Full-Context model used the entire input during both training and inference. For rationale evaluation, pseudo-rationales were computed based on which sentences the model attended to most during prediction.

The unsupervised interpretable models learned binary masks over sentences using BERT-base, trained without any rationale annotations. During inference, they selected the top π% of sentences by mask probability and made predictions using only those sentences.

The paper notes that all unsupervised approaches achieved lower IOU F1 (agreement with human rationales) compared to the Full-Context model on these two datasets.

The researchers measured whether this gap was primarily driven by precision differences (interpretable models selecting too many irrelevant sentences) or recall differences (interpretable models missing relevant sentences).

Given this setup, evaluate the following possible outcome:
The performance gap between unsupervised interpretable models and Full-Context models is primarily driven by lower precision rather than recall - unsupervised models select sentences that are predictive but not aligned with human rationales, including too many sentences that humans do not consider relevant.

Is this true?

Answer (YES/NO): YES